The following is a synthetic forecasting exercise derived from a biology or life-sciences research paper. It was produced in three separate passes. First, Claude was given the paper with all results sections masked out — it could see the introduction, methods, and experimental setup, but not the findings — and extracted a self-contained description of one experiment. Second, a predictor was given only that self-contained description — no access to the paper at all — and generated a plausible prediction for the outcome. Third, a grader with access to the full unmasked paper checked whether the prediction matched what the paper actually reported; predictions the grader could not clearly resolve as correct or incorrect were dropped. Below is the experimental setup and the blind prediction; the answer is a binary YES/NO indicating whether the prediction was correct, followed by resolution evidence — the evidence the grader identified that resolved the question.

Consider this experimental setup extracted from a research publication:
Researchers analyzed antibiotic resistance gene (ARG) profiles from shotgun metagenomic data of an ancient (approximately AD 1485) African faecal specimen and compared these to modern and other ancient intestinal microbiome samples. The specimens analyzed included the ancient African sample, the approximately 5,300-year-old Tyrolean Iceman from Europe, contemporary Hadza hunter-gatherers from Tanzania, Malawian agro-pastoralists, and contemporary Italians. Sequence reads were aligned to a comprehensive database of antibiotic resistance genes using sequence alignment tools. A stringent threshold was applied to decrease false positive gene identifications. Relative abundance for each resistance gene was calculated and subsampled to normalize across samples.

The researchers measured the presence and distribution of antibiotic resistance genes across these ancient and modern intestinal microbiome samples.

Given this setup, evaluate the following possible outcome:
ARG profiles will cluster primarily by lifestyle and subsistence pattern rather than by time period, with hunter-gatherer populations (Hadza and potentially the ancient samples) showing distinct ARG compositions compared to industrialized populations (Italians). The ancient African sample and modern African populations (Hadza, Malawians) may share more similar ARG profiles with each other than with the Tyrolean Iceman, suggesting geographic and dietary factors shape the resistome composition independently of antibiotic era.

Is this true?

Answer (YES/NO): NO